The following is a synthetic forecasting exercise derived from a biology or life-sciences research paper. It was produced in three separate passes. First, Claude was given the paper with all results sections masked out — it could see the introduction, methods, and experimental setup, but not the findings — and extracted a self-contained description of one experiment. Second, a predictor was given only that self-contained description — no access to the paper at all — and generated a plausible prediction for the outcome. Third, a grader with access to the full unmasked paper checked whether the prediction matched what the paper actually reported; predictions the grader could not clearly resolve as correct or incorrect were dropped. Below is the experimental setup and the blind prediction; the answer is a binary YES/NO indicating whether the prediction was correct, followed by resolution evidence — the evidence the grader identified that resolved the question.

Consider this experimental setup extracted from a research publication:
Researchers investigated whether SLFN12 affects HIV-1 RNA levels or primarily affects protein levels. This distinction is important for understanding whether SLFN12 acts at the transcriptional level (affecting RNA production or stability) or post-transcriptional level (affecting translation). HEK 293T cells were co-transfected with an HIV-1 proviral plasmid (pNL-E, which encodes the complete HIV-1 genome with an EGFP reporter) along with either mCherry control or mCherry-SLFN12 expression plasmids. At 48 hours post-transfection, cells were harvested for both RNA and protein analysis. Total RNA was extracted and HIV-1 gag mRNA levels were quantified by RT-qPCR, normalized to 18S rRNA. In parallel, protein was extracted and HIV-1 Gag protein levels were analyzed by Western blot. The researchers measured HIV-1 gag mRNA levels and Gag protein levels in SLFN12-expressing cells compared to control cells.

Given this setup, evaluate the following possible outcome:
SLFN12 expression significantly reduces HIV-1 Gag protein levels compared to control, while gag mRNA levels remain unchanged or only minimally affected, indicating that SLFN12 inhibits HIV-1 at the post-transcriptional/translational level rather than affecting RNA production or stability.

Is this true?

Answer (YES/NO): YES